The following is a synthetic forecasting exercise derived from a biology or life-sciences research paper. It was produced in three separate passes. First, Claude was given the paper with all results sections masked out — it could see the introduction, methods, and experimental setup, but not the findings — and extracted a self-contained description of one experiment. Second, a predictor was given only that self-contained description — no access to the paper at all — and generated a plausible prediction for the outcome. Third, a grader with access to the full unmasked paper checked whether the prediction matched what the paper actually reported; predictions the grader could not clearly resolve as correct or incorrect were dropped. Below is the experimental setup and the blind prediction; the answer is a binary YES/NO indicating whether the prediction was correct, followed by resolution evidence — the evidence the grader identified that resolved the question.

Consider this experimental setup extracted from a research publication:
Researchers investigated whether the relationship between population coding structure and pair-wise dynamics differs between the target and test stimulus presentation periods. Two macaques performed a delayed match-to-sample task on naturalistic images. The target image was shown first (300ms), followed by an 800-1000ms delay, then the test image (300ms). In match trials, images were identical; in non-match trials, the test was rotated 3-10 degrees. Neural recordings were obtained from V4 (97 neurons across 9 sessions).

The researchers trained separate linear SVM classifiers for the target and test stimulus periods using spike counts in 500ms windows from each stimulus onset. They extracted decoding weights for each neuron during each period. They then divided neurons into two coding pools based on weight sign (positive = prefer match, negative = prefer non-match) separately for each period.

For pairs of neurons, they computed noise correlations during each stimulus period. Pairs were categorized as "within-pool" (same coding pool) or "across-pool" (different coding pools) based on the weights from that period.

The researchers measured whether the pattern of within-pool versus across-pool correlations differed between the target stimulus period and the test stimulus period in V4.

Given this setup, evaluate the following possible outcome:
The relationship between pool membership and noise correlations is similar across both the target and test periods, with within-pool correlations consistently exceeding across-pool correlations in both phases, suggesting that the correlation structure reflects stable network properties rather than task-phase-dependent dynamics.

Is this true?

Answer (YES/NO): YES